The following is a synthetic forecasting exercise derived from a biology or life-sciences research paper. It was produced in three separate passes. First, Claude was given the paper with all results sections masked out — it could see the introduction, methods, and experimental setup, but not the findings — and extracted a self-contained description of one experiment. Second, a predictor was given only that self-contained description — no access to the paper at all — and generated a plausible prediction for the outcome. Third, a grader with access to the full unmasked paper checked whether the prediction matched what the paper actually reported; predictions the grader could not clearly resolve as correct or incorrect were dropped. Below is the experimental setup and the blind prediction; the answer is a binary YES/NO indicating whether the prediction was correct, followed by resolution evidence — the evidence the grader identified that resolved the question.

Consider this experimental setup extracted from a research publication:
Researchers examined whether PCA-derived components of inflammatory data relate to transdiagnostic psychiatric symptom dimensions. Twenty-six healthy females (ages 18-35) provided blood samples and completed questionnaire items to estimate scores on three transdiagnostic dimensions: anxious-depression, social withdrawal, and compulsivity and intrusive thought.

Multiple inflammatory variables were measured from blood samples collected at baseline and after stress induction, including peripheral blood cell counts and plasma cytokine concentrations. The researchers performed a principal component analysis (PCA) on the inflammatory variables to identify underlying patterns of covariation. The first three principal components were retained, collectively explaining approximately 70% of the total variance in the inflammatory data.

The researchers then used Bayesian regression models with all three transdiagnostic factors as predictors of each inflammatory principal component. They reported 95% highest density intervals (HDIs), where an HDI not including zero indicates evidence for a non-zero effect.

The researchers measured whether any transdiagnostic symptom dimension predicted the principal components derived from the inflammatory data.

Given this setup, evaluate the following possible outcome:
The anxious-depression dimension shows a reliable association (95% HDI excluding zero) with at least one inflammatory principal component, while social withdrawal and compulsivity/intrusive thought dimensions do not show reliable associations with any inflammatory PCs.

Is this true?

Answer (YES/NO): NO